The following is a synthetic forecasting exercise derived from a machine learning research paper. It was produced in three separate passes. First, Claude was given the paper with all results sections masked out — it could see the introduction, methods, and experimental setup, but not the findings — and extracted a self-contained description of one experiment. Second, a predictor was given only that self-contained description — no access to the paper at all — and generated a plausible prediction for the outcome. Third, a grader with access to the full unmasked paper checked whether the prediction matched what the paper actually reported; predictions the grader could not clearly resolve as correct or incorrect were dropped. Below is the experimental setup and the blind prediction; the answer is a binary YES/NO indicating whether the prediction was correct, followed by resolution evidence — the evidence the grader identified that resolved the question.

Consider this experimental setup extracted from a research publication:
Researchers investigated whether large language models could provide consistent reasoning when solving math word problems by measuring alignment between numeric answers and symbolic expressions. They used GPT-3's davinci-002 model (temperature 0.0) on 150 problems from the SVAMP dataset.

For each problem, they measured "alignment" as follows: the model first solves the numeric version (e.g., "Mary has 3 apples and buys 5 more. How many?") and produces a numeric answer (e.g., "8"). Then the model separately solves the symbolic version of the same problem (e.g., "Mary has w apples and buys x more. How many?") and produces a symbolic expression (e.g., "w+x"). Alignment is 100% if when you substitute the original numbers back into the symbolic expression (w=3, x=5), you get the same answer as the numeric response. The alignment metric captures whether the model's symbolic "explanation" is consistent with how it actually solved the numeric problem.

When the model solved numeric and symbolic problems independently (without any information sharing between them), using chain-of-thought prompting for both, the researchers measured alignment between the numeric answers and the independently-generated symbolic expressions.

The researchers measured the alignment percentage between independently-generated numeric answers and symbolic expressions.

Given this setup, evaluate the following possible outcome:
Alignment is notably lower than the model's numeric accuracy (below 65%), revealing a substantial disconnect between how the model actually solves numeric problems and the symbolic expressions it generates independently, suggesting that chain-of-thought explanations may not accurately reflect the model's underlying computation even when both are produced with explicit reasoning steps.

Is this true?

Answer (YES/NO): YES